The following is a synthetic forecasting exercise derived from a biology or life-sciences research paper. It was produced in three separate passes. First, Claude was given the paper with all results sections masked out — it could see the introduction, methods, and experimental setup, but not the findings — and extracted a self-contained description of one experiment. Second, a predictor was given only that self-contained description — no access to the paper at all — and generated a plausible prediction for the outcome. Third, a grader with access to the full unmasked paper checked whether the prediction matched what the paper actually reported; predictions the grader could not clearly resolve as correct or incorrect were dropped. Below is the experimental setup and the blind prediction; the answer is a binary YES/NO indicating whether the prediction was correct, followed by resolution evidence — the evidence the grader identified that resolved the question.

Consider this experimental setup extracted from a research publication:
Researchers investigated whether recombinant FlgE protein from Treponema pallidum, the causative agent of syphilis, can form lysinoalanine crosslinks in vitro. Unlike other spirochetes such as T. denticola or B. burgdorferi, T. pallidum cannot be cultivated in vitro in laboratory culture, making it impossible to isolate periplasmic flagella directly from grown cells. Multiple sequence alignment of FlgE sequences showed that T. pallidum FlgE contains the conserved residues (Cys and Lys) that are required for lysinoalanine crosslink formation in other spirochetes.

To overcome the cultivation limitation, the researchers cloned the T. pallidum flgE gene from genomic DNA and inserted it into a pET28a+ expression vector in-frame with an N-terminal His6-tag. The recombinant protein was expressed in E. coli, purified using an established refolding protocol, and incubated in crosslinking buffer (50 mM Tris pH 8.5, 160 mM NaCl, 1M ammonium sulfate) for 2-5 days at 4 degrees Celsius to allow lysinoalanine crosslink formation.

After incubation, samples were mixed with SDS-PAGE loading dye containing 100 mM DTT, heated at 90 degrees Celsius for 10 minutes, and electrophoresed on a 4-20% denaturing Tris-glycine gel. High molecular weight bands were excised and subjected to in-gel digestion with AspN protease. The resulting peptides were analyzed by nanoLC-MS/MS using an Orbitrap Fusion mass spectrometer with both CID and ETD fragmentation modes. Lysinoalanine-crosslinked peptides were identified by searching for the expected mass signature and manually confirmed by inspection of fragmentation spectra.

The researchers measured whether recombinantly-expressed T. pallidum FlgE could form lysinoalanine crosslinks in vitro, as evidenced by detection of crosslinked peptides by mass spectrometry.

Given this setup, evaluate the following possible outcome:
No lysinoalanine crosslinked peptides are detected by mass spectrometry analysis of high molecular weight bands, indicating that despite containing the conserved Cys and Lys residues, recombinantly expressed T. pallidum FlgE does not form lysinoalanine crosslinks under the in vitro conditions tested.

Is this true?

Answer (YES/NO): NO